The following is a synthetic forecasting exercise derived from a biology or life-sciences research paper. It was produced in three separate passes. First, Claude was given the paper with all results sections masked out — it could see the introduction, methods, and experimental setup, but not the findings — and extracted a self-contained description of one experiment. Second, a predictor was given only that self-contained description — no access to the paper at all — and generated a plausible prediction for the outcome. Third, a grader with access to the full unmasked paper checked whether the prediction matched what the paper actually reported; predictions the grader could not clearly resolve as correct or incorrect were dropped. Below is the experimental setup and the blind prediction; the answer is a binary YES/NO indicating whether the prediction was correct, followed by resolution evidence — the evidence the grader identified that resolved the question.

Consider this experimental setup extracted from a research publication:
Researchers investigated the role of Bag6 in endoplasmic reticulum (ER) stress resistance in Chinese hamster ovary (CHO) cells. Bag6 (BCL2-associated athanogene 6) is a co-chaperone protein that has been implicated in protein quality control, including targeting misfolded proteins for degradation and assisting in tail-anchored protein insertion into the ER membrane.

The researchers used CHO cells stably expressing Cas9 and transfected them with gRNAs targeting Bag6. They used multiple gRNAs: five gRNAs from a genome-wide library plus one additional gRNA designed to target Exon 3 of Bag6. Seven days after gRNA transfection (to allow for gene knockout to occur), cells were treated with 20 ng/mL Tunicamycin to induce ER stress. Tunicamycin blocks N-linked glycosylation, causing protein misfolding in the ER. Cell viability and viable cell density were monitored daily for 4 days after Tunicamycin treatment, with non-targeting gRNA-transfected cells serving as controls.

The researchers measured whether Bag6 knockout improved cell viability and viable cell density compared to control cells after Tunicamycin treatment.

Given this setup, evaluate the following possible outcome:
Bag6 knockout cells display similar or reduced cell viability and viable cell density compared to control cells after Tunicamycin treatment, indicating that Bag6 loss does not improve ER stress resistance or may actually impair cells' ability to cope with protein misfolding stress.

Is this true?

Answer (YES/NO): NO